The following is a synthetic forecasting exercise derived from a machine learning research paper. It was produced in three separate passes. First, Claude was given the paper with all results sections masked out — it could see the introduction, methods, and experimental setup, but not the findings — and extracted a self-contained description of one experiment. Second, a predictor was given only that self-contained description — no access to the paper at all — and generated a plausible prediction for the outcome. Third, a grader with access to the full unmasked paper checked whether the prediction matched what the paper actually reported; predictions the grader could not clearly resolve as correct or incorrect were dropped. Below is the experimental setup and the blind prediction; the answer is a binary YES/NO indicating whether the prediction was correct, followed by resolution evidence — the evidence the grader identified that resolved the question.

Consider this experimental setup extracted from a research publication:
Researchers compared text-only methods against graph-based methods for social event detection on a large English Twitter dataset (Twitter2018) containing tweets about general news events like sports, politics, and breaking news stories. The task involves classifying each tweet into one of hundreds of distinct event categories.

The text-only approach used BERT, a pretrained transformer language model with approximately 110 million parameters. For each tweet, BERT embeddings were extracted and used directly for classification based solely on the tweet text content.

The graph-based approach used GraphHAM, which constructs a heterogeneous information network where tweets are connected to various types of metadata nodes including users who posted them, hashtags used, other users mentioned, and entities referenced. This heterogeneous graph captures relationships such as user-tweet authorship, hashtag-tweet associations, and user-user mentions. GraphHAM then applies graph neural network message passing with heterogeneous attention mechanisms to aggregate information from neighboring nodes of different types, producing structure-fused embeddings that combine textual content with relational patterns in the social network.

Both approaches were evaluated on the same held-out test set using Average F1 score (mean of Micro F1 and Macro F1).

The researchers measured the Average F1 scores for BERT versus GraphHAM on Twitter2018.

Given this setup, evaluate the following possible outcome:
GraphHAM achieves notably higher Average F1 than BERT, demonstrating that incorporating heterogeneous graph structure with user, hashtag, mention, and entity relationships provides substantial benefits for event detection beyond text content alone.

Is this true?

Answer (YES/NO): YES